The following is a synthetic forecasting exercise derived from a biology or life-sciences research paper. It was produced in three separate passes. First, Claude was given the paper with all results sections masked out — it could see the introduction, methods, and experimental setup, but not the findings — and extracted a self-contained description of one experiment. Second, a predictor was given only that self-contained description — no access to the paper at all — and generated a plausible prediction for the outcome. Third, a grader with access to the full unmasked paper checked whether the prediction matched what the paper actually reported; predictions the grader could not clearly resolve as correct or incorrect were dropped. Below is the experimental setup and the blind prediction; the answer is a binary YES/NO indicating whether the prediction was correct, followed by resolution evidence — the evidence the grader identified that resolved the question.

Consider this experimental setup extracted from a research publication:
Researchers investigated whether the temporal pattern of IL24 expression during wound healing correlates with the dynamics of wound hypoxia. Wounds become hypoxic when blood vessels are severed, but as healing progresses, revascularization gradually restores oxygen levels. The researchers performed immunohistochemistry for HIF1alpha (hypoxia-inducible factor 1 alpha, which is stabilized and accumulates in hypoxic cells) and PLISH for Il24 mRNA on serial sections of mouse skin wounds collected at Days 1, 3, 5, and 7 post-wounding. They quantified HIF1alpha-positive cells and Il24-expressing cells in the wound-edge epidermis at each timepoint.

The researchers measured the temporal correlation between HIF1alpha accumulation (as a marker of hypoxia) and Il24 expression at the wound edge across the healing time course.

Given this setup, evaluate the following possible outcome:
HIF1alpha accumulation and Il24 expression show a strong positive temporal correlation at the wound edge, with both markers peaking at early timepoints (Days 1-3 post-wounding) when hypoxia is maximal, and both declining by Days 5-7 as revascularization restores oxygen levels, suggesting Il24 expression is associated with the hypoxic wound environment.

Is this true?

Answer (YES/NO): YES